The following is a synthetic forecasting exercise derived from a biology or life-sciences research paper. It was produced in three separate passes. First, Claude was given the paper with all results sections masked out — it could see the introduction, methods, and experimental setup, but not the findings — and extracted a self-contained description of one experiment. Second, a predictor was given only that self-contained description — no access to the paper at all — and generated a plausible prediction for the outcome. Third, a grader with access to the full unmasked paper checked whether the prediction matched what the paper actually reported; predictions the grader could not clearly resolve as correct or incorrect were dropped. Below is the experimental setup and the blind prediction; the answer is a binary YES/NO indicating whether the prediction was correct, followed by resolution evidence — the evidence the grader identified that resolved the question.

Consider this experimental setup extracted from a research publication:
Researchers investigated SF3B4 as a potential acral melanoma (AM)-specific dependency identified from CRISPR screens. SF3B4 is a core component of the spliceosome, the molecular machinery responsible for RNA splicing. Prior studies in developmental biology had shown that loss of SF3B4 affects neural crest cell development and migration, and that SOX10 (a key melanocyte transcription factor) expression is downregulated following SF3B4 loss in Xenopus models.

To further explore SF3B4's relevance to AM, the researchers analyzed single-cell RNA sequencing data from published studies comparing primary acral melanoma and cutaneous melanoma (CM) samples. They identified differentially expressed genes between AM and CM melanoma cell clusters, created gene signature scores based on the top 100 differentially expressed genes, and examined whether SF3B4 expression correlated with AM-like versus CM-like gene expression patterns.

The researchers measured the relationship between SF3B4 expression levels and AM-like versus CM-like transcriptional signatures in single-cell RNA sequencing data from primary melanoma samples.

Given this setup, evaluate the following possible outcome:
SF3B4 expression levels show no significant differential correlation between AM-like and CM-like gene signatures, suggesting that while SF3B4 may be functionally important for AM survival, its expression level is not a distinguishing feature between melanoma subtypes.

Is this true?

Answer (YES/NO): NO